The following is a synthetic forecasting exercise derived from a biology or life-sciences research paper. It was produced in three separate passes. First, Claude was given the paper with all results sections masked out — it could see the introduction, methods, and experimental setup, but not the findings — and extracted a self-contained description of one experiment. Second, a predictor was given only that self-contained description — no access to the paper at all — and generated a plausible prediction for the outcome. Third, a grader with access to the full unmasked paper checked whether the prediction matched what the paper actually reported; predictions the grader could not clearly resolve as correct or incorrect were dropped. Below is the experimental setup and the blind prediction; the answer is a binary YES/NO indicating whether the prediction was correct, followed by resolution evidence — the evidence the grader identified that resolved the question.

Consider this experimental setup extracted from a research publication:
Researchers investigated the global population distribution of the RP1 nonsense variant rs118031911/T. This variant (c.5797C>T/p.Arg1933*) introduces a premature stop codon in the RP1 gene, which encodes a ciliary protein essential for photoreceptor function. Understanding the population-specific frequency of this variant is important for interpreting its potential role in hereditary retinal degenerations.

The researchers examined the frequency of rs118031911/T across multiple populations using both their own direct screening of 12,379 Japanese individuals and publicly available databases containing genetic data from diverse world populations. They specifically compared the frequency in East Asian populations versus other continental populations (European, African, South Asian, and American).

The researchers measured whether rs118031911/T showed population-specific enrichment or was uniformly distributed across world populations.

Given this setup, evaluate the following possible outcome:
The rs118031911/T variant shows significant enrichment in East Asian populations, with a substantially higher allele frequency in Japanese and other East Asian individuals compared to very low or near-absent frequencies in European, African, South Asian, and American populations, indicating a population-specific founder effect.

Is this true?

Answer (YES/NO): YES